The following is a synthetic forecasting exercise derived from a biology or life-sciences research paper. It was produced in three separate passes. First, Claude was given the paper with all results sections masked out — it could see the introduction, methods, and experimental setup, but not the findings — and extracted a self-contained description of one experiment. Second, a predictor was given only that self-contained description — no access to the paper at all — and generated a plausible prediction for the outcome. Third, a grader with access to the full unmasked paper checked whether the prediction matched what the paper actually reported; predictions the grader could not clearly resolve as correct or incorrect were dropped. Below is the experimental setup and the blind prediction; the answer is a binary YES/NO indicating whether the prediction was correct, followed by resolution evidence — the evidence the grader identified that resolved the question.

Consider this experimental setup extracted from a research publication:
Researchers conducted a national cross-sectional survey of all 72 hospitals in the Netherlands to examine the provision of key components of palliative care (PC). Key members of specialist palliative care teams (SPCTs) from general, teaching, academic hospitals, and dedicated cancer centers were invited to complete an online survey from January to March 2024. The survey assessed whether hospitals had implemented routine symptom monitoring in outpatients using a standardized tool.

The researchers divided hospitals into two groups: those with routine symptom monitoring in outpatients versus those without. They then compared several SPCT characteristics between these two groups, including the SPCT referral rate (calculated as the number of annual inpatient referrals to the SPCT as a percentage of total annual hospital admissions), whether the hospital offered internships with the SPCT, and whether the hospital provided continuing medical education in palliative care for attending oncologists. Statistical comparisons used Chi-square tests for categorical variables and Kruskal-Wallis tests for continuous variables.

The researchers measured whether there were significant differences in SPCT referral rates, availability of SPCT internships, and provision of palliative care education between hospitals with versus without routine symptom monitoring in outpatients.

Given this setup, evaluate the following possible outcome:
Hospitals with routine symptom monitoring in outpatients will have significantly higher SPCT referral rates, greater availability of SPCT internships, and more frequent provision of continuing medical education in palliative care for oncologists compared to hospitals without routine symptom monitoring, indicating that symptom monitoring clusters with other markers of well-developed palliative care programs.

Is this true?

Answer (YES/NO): YES